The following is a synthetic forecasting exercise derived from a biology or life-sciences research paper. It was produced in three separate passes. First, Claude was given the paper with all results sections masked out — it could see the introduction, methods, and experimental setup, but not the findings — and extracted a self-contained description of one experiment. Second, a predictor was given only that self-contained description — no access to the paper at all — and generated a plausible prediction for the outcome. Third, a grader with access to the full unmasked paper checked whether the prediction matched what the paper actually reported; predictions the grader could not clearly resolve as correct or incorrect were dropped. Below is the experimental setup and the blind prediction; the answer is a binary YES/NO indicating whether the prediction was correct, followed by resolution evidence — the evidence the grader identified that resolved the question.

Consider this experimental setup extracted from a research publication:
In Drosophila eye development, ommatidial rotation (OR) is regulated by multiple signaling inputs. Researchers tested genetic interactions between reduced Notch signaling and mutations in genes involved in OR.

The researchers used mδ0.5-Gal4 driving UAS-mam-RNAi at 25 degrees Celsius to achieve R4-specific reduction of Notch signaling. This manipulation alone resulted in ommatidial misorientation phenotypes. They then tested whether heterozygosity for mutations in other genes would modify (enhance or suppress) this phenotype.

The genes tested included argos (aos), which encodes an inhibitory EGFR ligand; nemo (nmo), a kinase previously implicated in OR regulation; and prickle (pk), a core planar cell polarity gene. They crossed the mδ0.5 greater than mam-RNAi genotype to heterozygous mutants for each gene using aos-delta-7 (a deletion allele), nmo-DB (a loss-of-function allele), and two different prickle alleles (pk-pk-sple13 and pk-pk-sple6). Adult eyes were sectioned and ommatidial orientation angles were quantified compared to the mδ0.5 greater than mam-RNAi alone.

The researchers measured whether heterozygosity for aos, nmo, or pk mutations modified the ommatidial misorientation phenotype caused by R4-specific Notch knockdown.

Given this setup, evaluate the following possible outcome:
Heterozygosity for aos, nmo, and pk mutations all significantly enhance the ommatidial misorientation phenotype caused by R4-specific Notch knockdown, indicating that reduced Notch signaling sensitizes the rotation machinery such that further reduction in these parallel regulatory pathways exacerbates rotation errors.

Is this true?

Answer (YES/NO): NO